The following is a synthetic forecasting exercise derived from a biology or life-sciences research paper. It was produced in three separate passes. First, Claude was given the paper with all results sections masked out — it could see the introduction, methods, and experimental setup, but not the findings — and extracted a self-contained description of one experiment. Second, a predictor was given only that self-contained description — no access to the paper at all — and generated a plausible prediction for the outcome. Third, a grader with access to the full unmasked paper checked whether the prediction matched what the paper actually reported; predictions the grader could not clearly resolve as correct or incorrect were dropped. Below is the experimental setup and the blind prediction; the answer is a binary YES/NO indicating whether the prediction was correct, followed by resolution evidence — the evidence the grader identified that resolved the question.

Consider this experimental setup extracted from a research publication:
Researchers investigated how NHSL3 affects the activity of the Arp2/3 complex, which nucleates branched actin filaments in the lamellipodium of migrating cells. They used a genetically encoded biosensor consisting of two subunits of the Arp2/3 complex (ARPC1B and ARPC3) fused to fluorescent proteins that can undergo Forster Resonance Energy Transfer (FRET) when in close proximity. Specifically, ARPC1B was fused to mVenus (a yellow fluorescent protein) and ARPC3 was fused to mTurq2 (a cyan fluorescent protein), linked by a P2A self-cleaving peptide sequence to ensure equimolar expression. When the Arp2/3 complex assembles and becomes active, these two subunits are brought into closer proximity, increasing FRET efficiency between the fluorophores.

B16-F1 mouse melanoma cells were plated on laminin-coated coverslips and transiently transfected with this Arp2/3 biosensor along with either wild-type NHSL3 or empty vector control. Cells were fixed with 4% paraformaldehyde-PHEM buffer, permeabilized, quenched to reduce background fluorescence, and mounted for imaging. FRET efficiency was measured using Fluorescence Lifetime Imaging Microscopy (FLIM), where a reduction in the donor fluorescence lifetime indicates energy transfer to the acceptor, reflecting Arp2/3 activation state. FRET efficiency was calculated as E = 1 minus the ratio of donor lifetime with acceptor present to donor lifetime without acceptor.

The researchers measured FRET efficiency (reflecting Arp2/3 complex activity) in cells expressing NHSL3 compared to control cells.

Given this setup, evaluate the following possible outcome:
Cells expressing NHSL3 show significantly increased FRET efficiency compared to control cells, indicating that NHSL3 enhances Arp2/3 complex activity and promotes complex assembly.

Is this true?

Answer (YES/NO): NO